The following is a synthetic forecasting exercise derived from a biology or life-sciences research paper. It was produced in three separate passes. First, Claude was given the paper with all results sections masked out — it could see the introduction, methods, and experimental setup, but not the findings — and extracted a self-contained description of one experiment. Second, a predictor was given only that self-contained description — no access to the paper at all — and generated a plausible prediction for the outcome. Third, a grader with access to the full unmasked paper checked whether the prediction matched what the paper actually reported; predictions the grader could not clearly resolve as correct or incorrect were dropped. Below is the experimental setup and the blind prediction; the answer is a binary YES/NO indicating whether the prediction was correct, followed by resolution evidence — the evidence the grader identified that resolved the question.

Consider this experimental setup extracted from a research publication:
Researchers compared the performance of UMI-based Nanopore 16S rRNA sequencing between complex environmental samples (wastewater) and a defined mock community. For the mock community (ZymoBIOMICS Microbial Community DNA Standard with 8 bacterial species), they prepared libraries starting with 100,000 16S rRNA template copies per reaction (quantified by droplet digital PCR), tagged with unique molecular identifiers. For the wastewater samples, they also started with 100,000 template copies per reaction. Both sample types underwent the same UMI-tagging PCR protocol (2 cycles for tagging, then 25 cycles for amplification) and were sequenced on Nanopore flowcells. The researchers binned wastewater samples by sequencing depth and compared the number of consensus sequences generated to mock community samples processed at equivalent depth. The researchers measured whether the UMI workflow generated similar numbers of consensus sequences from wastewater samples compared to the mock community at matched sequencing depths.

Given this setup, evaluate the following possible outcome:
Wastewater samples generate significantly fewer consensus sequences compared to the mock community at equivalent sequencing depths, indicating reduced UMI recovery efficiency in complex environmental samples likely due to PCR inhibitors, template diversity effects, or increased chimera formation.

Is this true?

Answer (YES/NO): NO